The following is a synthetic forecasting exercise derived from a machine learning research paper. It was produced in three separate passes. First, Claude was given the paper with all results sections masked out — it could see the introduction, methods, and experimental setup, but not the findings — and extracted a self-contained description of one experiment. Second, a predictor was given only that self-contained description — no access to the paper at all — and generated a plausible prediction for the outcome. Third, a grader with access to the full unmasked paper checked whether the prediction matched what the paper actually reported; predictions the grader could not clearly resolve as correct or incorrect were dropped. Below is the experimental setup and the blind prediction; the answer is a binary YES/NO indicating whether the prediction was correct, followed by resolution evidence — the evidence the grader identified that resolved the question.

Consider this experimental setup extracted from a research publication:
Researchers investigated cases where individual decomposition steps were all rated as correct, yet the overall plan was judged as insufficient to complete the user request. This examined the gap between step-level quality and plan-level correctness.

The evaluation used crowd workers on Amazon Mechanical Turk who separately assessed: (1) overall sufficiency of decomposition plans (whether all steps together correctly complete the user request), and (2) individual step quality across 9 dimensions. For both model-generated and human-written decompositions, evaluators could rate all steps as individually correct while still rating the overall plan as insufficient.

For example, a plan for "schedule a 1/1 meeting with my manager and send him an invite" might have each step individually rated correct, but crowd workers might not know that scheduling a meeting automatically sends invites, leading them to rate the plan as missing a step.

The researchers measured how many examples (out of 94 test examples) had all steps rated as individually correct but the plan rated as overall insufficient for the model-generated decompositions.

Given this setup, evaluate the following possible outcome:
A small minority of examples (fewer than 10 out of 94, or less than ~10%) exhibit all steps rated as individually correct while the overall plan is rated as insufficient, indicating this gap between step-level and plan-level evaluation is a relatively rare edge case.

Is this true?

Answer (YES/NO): YES